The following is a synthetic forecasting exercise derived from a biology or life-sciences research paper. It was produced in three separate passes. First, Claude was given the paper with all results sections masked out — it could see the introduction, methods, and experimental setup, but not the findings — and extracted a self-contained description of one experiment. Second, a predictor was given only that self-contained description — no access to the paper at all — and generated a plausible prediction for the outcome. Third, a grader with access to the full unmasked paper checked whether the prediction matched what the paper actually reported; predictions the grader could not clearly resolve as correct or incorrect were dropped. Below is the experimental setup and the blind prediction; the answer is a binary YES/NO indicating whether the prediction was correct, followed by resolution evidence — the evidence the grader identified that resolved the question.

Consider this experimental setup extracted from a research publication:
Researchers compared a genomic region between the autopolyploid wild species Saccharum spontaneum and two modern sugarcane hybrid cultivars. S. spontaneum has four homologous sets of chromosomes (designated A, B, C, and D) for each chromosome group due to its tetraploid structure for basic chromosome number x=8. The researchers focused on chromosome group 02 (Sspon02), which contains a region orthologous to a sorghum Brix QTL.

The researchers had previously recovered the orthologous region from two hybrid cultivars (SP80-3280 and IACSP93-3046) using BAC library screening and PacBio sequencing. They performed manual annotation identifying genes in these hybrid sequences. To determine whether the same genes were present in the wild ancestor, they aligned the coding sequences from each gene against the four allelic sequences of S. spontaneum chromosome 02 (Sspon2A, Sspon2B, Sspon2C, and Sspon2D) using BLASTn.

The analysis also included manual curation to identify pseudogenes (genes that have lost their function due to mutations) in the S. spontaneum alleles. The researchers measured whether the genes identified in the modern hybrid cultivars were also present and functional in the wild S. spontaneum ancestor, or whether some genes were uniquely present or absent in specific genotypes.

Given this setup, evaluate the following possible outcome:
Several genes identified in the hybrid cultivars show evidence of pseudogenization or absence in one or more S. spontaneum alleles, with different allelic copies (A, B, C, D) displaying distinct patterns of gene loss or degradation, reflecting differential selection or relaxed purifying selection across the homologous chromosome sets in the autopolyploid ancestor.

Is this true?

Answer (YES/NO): YES